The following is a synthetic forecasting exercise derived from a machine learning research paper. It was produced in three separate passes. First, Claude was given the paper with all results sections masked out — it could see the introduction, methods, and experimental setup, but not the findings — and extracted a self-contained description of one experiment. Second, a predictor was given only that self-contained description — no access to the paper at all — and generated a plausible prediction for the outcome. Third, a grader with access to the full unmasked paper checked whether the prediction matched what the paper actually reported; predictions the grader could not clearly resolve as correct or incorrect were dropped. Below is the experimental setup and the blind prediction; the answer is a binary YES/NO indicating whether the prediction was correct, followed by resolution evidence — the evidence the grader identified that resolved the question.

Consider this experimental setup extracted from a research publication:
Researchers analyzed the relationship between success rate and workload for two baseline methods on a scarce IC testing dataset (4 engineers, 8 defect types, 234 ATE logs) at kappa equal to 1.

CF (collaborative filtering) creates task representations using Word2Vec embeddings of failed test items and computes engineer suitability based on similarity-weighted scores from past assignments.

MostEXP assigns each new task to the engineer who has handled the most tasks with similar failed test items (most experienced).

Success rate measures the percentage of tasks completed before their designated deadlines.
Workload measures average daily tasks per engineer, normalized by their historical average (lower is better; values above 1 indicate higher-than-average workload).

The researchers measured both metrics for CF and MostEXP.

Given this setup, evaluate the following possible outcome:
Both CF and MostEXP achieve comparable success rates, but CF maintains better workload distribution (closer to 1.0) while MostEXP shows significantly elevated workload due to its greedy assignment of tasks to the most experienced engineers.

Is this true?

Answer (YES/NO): NO